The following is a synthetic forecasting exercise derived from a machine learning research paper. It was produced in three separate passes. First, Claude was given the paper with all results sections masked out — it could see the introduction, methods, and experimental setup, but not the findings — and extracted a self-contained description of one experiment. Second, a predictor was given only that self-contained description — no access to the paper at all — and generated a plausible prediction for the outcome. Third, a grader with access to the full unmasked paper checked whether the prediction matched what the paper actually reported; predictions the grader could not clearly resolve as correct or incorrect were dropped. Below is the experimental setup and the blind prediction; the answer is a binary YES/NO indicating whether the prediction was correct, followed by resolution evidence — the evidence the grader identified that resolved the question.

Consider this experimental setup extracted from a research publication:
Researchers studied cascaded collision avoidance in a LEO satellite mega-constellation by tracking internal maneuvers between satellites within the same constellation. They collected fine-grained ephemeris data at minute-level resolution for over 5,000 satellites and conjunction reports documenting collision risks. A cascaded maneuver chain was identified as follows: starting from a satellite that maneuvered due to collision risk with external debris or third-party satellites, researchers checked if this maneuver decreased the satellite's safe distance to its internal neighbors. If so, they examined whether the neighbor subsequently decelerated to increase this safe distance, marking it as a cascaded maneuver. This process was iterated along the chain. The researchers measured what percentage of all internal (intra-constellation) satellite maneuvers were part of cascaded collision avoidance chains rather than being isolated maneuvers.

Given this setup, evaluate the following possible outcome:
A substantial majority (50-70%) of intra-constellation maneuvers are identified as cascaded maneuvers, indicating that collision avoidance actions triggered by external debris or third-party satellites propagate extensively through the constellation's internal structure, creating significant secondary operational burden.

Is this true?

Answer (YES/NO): NO